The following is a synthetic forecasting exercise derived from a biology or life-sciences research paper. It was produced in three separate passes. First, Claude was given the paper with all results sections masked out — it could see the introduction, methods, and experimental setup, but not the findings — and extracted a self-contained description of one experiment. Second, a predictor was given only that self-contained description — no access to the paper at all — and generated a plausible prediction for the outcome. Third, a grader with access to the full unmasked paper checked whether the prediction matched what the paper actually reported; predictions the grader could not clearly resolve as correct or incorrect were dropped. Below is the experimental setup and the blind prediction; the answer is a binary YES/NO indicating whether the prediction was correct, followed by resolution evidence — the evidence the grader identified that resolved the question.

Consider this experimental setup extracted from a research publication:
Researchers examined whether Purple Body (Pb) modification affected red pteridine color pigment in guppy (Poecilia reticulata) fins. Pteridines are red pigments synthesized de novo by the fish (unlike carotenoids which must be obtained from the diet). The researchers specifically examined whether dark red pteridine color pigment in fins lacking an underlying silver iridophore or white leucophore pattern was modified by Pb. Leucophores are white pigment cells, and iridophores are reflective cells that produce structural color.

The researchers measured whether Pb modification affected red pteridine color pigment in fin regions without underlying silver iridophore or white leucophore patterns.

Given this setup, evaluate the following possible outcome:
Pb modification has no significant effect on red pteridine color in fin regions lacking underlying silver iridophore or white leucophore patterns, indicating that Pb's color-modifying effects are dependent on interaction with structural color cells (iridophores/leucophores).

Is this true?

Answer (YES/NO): YES